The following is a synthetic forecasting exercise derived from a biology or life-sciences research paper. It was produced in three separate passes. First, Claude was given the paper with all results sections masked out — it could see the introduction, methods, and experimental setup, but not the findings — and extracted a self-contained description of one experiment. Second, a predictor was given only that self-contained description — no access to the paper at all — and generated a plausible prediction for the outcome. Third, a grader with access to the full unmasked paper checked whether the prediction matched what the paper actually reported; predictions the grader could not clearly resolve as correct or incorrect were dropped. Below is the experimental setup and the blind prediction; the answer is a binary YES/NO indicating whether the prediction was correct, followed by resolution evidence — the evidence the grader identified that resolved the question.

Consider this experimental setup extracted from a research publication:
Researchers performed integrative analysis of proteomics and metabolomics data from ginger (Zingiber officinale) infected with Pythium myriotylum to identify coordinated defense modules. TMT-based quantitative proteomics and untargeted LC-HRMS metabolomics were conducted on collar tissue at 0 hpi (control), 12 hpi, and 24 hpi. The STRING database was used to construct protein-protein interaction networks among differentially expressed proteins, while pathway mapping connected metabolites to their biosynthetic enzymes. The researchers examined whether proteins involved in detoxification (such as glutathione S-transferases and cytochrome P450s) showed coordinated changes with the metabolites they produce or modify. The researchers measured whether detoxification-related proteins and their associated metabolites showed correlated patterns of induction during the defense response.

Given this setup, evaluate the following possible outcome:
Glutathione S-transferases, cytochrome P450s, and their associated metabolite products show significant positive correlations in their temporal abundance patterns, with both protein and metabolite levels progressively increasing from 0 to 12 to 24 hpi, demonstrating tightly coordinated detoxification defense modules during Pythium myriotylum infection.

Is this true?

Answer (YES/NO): NO